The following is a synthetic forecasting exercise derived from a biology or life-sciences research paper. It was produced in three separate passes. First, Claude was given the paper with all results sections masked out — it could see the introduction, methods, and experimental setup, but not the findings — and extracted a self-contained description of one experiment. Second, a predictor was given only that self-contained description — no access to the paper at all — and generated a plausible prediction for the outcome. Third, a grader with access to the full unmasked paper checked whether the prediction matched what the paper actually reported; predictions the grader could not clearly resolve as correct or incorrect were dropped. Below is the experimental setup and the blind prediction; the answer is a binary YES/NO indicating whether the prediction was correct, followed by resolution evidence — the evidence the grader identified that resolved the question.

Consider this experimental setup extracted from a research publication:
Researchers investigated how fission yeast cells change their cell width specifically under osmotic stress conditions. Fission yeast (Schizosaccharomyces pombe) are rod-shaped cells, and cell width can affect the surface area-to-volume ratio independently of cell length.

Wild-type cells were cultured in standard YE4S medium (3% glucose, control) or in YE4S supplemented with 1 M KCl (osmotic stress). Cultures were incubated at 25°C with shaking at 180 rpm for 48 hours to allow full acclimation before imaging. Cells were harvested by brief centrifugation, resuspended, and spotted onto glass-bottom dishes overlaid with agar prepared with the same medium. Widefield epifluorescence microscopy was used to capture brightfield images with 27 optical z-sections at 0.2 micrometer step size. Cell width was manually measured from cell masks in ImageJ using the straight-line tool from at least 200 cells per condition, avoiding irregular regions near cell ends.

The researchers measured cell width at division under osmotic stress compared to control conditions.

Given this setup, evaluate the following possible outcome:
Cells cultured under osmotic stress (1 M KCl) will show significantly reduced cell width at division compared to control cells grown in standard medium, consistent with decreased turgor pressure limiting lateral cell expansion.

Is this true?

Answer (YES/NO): NO